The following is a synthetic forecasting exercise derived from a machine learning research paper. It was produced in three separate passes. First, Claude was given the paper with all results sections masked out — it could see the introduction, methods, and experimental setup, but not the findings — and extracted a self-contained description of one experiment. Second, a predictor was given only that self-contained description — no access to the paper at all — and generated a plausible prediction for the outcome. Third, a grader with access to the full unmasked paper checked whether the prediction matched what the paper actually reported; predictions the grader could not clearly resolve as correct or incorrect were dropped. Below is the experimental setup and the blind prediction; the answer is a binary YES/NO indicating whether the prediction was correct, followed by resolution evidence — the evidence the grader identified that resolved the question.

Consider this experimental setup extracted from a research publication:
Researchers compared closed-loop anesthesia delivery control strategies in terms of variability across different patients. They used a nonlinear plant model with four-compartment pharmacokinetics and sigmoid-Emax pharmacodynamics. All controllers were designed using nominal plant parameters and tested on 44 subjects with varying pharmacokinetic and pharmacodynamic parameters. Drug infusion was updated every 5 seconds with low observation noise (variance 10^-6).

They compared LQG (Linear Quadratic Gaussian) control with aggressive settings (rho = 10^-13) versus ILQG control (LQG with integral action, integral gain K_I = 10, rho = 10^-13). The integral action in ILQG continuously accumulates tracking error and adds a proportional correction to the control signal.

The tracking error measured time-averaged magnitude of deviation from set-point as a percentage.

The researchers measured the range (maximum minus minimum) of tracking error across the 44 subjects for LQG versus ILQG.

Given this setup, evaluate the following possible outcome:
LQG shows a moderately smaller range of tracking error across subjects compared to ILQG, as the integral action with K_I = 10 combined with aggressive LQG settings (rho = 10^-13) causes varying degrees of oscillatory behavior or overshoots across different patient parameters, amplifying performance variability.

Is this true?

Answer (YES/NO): NO